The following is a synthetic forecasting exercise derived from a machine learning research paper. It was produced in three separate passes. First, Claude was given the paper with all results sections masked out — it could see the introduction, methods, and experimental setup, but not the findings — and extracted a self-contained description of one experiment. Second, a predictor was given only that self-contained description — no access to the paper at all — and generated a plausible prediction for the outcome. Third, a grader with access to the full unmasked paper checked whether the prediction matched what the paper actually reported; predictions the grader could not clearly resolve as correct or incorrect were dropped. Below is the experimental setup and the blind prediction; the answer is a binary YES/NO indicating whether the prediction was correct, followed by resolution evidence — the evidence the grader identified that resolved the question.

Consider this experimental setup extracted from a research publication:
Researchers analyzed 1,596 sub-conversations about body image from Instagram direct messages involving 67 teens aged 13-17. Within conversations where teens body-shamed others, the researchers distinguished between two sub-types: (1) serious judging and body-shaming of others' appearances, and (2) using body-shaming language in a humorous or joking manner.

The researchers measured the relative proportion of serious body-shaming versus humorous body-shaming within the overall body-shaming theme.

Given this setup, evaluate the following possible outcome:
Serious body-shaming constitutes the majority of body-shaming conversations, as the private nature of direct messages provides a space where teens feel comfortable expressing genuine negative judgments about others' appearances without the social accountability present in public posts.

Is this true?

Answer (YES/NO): YES